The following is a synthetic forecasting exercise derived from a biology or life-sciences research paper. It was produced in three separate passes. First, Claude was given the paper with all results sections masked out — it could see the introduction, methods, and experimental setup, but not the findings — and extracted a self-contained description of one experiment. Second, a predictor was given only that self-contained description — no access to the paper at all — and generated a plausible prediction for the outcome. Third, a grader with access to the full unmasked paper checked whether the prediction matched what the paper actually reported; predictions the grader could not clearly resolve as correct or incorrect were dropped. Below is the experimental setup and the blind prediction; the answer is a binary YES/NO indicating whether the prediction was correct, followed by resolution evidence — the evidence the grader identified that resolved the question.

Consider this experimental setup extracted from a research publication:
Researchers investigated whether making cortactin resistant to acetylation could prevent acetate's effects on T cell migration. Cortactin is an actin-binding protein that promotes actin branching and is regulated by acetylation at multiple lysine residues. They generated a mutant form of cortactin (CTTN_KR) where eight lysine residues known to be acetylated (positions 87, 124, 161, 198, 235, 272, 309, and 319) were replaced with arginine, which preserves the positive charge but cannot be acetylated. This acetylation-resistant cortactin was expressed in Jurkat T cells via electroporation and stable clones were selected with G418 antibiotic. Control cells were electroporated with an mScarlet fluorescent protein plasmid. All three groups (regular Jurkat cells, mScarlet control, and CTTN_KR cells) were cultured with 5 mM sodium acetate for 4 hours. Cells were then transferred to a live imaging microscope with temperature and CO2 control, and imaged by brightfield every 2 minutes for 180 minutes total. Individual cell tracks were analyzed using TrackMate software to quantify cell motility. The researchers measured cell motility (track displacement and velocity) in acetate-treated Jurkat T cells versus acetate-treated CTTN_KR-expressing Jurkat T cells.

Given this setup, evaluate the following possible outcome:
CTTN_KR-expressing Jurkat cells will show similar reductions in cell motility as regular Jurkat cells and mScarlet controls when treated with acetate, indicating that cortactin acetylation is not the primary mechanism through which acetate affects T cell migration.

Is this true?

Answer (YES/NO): NO